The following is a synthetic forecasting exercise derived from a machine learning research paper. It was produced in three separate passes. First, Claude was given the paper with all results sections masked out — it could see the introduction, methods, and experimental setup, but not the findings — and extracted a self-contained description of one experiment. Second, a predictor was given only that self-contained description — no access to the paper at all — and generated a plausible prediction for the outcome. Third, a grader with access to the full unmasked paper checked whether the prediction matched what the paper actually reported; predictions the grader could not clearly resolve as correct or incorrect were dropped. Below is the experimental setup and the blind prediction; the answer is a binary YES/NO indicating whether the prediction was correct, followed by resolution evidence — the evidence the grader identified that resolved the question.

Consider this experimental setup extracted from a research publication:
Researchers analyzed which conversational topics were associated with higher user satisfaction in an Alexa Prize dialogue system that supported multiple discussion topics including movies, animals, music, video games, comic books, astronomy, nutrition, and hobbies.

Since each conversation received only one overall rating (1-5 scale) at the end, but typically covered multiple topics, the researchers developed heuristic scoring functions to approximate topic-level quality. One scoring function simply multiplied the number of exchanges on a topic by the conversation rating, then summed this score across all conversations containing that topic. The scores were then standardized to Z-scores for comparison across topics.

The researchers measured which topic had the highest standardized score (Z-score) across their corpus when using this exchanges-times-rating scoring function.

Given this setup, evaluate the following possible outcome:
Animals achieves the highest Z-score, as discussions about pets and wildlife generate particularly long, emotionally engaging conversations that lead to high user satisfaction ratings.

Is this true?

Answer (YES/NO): NO